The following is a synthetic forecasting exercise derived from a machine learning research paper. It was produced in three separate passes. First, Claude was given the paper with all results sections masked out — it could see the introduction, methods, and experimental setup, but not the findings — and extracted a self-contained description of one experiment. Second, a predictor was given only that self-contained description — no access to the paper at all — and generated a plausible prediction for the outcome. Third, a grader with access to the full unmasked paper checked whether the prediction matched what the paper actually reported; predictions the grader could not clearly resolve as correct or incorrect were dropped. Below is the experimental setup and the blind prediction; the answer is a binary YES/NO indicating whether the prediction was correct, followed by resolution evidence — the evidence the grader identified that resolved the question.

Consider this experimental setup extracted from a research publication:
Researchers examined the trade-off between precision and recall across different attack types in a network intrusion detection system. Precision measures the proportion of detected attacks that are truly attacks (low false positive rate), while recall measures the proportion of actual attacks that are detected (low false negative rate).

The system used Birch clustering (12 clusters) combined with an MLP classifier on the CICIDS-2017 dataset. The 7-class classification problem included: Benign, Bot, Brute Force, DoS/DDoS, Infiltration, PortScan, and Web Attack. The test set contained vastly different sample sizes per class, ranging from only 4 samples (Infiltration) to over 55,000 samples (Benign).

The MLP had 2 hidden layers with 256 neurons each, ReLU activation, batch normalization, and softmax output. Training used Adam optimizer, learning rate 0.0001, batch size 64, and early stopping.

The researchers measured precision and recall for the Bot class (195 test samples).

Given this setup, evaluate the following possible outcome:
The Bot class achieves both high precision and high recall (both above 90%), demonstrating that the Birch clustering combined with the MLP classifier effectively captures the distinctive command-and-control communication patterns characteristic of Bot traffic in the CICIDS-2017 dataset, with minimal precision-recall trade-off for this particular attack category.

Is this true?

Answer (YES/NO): NO